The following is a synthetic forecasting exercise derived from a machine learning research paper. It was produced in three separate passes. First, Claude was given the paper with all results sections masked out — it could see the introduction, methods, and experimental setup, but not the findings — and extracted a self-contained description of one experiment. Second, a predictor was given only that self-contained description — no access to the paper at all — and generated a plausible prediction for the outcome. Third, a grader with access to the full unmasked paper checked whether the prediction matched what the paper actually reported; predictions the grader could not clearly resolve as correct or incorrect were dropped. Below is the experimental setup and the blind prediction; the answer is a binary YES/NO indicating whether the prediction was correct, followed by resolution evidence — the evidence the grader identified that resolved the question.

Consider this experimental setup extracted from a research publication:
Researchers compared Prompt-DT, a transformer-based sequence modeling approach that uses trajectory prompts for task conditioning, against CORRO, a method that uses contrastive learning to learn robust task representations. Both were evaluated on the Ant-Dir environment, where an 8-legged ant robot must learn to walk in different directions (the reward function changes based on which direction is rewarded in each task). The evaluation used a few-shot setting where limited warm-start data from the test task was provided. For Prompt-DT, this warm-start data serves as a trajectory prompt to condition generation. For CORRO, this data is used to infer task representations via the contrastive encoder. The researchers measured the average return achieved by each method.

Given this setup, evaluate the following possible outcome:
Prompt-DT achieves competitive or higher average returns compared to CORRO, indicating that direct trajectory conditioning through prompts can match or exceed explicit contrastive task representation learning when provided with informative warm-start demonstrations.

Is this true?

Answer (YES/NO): YES